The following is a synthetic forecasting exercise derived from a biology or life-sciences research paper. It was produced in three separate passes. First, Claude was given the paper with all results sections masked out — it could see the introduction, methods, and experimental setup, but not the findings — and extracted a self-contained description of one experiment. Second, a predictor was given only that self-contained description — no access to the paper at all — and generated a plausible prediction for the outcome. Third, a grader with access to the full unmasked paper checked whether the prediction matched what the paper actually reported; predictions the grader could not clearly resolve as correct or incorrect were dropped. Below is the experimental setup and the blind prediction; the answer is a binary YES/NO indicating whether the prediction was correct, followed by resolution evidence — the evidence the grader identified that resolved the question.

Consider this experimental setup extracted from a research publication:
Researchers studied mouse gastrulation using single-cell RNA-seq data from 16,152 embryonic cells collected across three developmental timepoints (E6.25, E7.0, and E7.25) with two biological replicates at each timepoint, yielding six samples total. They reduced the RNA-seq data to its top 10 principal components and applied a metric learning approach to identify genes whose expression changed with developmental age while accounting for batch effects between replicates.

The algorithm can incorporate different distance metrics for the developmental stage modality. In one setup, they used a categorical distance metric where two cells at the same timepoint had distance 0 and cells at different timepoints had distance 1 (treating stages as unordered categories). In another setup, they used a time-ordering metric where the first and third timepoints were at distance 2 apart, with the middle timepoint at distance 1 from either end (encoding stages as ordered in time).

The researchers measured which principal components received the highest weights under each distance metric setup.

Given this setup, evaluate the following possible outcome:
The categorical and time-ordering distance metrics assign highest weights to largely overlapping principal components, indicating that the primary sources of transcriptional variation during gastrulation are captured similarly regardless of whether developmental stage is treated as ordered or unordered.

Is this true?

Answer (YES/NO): NO